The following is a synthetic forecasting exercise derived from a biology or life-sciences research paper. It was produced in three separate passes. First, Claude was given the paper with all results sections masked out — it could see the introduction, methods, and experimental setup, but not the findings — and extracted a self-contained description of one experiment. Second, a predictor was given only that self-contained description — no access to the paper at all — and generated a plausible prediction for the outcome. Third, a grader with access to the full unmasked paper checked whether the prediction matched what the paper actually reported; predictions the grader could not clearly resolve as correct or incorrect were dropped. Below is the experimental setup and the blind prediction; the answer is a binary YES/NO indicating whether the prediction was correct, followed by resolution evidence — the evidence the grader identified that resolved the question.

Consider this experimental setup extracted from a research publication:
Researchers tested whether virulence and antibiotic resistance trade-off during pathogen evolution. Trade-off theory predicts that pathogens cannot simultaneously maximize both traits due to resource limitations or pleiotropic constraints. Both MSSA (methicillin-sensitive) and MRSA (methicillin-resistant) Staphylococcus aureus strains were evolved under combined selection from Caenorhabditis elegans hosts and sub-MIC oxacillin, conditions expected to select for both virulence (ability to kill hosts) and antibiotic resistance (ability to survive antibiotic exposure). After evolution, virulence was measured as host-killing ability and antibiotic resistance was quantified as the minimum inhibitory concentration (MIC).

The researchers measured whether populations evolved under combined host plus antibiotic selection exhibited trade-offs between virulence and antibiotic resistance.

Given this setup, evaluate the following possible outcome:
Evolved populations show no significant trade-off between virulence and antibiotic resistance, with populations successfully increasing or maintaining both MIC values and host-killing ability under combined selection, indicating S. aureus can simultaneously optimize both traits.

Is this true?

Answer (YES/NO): YES